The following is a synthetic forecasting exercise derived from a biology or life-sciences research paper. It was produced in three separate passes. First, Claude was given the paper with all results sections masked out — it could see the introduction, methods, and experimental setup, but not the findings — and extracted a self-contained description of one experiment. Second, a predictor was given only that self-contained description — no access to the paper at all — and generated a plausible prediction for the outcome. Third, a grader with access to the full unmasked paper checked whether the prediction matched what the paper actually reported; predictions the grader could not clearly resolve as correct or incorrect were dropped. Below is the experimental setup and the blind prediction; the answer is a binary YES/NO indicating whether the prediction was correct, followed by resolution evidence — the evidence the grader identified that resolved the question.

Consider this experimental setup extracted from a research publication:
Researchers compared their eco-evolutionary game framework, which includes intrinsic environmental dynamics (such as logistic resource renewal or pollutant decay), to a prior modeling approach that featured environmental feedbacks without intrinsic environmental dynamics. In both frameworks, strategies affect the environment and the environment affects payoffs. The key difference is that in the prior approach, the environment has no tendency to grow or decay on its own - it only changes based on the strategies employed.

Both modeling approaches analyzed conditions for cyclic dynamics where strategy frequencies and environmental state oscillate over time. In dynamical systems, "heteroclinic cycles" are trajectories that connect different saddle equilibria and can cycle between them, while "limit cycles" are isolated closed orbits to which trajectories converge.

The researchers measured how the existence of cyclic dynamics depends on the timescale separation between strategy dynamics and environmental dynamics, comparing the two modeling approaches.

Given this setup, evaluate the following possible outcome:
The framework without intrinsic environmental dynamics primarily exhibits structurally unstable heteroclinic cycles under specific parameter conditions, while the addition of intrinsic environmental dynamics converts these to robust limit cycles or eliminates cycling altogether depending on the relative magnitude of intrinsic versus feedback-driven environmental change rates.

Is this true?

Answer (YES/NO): NO